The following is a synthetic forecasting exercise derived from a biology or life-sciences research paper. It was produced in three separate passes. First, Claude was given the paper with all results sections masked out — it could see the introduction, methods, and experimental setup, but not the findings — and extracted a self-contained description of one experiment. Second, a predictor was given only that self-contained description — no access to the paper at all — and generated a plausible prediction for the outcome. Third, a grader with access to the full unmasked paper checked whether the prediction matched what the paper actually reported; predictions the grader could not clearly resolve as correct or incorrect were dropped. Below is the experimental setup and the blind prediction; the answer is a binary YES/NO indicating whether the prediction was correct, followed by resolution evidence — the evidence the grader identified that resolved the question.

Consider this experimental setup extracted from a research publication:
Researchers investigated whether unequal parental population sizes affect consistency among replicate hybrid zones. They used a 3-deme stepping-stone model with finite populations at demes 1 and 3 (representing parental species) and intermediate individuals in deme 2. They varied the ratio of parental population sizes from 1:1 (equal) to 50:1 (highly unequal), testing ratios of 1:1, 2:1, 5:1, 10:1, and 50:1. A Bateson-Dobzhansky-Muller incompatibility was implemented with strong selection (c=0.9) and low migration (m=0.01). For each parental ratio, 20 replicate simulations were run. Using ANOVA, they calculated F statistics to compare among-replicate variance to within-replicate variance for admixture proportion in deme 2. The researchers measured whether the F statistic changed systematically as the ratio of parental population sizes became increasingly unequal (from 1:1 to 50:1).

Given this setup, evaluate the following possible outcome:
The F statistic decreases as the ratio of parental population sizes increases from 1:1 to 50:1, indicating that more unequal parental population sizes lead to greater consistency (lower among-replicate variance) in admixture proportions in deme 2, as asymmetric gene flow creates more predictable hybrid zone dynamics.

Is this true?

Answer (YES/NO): YES